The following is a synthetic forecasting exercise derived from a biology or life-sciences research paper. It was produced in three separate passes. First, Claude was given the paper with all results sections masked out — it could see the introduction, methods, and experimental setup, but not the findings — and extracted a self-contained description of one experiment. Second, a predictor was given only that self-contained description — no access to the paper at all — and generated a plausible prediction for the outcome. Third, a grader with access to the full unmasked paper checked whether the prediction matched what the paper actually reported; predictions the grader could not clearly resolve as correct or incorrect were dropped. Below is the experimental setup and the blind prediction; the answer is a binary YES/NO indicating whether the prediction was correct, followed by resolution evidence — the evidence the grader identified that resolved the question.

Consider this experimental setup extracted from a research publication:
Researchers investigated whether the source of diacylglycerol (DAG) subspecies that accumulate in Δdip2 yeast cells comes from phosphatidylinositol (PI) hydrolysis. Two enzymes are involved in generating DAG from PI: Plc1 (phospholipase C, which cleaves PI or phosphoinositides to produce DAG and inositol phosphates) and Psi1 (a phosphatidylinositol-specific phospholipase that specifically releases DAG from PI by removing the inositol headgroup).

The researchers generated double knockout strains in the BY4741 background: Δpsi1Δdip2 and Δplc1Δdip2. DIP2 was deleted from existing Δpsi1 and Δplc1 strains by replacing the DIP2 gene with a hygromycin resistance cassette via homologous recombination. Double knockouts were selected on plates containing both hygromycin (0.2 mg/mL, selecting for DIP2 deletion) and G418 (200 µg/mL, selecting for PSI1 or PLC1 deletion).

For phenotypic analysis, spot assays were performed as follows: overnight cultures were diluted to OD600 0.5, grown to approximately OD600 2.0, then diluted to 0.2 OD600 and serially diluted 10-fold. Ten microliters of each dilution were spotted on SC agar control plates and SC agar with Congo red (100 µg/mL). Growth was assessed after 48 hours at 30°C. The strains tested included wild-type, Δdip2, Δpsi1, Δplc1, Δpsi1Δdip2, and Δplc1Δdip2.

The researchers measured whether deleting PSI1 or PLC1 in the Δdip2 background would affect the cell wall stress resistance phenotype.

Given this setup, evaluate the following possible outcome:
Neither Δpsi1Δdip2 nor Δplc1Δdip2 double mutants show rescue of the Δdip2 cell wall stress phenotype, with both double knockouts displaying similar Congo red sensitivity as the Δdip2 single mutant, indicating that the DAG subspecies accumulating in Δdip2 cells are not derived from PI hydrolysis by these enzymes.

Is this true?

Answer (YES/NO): NO